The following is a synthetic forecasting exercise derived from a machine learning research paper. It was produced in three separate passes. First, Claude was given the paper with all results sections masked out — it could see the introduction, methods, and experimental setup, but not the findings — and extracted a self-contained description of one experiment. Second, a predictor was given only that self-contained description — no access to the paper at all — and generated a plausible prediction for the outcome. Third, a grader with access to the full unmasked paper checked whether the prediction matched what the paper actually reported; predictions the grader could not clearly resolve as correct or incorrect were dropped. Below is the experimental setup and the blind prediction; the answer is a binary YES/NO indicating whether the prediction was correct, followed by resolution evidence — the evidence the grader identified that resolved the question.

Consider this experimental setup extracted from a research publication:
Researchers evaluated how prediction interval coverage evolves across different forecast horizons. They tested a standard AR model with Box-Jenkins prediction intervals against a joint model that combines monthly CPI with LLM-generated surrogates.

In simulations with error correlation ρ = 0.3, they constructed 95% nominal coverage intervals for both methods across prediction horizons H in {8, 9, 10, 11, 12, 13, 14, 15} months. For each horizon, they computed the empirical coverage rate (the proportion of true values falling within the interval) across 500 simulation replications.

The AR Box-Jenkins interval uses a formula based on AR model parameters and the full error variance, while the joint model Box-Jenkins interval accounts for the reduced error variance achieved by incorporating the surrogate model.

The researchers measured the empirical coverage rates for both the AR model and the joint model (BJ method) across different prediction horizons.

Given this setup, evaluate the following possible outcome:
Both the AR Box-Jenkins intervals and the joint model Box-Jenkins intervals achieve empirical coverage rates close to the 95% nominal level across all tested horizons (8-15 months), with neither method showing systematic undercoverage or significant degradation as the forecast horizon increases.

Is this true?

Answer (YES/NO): NO